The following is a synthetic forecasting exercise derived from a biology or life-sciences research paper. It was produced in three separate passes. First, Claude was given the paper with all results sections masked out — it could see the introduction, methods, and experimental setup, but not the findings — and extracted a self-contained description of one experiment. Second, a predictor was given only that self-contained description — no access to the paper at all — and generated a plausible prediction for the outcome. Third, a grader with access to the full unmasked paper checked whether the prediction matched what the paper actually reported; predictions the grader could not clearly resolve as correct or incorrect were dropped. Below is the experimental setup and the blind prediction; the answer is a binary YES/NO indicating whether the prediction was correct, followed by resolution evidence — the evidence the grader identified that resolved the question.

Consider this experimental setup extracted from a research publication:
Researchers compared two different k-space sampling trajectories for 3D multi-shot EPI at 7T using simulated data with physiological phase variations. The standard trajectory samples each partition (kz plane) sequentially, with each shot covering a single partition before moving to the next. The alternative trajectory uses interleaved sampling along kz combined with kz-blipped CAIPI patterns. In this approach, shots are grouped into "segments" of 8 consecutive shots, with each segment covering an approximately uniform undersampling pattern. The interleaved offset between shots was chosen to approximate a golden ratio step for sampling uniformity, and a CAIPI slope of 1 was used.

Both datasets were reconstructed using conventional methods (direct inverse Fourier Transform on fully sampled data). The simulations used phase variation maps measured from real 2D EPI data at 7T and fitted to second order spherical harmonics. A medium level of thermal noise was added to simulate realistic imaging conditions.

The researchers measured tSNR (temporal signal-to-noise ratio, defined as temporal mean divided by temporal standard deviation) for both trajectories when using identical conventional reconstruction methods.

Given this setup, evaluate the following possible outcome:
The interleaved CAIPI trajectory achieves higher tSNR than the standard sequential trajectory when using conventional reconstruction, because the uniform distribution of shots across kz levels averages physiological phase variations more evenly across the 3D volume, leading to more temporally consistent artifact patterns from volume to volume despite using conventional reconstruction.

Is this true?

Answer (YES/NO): YES